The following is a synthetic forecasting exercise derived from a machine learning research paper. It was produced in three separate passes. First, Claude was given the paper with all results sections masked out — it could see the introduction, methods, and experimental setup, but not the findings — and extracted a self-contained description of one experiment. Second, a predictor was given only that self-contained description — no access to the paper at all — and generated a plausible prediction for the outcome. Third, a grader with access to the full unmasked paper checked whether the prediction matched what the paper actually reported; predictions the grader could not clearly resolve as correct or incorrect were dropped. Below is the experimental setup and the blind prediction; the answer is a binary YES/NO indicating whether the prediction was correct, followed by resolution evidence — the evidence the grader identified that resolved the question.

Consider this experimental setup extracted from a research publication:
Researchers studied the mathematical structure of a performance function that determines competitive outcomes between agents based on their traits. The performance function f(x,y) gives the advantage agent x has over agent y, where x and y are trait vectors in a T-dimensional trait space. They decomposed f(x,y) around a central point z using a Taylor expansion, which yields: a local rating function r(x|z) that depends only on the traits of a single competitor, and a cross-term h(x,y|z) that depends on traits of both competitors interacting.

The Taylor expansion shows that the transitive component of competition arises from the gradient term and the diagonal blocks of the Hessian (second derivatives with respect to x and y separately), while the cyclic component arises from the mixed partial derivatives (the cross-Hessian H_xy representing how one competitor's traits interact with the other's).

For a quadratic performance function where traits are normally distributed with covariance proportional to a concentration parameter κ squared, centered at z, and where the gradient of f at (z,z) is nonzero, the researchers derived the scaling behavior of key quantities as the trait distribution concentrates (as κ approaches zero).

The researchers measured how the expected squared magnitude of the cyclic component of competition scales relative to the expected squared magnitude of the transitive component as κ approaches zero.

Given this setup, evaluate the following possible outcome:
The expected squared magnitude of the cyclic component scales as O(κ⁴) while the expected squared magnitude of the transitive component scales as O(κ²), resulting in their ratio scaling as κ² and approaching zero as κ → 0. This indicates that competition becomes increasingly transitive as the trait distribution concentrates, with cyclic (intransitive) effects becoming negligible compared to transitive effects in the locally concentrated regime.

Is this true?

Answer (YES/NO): YES